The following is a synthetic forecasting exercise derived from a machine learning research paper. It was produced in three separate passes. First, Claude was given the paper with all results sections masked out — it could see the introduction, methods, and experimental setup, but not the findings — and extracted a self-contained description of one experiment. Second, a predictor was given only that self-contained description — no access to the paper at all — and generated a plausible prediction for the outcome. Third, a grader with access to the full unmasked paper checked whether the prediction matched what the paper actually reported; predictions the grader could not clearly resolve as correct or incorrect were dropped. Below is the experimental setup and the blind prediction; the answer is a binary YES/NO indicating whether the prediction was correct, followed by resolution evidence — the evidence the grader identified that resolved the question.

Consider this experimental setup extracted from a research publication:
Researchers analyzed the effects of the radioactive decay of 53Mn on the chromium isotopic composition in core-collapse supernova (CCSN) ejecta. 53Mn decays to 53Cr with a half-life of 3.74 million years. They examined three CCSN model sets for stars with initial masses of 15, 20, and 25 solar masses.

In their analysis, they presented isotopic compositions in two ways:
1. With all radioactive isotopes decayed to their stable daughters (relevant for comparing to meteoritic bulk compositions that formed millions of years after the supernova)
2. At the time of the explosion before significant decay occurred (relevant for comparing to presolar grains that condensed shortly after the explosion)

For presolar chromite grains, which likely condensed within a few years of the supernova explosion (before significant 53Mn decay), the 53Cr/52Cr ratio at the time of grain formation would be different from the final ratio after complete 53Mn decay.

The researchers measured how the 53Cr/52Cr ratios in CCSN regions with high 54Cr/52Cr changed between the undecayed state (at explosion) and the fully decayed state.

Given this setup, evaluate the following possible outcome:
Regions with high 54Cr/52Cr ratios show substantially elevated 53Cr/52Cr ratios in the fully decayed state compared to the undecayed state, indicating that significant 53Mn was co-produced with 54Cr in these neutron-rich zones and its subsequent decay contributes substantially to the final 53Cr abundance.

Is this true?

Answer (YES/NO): NO